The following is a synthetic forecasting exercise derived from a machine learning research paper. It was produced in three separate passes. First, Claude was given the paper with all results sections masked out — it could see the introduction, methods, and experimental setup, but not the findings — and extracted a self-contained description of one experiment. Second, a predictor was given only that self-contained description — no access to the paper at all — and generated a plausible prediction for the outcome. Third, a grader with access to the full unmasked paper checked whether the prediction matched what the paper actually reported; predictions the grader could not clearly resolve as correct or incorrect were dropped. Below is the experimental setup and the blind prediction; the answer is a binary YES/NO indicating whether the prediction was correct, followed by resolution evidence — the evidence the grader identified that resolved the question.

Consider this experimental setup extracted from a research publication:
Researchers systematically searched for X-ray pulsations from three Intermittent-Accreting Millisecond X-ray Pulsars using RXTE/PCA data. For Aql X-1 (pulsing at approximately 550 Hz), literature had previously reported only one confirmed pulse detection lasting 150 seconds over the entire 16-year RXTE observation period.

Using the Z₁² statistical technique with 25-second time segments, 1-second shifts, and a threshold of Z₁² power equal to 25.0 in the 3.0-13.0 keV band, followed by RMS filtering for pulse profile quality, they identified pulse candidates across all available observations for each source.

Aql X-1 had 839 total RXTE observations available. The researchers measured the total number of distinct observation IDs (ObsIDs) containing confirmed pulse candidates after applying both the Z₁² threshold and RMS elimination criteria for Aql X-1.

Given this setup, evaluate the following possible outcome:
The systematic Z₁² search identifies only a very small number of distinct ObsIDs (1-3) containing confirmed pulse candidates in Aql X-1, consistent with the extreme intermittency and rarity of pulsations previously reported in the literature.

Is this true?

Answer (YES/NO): NO